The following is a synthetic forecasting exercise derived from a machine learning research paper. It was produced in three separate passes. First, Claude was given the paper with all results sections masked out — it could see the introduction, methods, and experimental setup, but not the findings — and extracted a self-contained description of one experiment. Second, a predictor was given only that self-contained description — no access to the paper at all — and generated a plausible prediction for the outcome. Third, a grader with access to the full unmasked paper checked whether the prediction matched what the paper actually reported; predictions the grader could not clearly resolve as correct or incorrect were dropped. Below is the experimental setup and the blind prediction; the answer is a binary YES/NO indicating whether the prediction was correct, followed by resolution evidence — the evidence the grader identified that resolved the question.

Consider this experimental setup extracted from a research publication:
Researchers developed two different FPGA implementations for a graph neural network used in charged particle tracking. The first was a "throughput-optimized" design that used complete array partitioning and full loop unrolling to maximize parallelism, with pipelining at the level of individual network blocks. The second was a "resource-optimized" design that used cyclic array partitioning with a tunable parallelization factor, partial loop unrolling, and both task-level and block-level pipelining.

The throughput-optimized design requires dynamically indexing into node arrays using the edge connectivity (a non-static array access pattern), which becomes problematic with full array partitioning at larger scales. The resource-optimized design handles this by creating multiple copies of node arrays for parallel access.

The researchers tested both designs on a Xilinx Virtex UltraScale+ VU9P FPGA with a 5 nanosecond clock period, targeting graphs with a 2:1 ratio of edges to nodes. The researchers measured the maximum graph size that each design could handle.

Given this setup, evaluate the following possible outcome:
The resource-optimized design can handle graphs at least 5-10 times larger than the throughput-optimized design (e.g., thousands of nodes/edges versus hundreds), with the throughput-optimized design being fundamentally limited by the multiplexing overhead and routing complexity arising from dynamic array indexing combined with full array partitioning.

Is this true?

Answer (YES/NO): NO